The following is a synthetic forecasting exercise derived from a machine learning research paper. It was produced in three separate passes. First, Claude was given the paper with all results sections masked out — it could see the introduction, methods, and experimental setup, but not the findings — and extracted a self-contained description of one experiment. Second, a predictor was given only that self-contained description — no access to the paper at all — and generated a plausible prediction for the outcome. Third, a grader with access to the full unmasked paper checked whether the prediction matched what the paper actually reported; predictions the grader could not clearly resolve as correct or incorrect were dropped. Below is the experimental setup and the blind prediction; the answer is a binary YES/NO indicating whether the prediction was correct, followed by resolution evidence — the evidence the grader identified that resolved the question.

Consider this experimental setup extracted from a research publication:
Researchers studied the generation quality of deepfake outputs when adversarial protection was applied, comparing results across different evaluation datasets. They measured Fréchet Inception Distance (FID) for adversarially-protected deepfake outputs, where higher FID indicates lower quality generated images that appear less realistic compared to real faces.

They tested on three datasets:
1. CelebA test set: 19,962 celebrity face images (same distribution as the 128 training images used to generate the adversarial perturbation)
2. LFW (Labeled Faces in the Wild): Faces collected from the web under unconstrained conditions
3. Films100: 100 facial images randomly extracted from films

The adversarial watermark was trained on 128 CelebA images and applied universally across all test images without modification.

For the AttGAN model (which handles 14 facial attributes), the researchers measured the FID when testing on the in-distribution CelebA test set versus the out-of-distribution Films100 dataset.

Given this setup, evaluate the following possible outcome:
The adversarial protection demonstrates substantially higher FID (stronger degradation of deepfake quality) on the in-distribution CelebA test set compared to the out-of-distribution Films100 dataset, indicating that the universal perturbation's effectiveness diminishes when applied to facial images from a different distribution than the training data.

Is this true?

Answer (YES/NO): NO